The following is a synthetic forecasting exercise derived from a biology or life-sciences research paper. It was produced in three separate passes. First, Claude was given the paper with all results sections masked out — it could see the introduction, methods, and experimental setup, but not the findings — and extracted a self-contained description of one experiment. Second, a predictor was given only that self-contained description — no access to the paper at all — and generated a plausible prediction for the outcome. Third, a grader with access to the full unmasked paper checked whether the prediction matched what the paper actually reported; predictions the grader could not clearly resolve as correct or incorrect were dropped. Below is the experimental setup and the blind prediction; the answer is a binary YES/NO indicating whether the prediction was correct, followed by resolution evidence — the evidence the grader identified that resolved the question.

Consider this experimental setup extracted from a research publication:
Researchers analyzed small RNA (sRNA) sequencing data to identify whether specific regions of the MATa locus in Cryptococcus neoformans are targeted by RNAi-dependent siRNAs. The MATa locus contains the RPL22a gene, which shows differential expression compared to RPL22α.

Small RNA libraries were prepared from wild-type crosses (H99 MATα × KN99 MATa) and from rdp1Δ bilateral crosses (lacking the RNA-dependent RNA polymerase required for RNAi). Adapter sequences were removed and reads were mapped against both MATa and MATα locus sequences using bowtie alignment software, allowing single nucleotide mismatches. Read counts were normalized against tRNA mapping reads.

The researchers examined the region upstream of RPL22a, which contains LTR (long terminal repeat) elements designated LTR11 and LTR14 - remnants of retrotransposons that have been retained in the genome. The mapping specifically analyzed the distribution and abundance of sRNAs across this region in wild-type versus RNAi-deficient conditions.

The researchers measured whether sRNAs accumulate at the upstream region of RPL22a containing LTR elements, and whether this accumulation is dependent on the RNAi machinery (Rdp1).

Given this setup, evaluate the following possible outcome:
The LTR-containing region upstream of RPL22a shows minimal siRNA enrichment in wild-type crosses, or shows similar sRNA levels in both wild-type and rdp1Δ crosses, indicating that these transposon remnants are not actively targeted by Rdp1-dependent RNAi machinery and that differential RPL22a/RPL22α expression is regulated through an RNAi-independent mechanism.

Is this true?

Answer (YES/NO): NO